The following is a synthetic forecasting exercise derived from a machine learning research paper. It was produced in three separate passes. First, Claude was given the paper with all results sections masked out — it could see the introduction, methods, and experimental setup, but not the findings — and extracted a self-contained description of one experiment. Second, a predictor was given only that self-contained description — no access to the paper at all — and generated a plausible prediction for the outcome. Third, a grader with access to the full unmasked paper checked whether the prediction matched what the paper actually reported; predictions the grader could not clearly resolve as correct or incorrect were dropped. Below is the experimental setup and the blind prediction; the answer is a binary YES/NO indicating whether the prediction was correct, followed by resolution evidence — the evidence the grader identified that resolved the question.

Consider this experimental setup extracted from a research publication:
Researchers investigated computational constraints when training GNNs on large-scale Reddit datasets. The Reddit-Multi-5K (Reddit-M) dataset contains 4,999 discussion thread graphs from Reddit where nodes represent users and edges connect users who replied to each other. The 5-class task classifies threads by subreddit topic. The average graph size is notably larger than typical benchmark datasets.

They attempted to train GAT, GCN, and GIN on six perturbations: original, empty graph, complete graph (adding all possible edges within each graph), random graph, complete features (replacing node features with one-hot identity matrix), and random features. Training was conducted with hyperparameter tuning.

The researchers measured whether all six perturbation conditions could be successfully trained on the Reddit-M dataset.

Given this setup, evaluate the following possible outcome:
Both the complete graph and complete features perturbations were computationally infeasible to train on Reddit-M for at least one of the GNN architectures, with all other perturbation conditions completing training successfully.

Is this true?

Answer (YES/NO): YES